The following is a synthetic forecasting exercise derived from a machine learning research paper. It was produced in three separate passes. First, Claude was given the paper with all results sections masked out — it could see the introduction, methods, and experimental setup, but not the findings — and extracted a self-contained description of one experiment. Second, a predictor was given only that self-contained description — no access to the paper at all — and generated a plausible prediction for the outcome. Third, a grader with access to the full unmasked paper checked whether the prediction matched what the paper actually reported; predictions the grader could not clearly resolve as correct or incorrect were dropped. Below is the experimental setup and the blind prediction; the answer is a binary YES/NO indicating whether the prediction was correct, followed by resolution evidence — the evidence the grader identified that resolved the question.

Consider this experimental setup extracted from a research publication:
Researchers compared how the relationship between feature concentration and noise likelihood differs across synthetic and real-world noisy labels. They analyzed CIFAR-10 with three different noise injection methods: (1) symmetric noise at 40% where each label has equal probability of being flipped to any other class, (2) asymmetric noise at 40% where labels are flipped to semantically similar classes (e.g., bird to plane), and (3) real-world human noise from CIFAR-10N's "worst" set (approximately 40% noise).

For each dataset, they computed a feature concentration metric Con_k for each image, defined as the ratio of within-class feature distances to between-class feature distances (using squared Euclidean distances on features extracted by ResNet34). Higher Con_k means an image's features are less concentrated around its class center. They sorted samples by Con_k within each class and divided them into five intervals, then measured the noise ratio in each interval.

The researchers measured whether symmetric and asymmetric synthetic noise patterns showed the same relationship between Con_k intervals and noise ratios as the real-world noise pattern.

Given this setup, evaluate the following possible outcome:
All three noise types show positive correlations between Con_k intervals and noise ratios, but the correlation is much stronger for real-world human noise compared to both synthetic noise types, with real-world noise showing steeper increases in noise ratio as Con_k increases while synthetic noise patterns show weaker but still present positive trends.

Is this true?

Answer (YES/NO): NO